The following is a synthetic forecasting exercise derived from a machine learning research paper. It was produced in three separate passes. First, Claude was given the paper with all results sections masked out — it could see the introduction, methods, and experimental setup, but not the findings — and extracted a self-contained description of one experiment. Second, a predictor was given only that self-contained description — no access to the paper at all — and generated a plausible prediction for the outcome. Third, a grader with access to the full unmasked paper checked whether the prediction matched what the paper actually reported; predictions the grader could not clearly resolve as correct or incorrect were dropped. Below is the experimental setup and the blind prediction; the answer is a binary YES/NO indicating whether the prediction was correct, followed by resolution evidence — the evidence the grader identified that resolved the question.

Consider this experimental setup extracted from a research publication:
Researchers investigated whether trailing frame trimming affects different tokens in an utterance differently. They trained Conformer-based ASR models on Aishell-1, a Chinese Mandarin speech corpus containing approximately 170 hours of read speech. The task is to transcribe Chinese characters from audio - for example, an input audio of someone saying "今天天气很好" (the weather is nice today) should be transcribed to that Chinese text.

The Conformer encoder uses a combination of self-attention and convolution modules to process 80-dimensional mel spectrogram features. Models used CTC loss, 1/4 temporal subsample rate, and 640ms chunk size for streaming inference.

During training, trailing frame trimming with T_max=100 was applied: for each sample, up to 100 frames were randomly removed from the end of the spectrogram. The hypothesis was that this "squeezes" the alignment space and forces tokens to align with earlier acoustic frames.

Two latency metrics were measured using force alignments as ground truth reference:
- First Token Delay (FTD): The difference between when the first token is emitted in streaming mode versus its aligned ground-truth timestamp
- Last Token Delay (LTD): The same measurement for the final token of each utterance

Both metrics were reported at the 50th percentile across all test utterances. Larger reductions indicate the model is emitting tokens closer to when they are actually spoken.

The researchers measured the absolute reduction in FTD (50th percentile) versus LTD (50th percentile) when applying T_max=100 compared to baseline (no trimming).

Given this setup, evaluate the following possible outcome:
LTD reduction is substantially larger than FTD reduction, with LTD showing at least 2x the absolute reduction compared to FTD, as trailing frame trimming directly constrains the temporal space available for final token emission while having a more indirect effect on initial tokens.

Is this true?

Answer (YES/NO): YES